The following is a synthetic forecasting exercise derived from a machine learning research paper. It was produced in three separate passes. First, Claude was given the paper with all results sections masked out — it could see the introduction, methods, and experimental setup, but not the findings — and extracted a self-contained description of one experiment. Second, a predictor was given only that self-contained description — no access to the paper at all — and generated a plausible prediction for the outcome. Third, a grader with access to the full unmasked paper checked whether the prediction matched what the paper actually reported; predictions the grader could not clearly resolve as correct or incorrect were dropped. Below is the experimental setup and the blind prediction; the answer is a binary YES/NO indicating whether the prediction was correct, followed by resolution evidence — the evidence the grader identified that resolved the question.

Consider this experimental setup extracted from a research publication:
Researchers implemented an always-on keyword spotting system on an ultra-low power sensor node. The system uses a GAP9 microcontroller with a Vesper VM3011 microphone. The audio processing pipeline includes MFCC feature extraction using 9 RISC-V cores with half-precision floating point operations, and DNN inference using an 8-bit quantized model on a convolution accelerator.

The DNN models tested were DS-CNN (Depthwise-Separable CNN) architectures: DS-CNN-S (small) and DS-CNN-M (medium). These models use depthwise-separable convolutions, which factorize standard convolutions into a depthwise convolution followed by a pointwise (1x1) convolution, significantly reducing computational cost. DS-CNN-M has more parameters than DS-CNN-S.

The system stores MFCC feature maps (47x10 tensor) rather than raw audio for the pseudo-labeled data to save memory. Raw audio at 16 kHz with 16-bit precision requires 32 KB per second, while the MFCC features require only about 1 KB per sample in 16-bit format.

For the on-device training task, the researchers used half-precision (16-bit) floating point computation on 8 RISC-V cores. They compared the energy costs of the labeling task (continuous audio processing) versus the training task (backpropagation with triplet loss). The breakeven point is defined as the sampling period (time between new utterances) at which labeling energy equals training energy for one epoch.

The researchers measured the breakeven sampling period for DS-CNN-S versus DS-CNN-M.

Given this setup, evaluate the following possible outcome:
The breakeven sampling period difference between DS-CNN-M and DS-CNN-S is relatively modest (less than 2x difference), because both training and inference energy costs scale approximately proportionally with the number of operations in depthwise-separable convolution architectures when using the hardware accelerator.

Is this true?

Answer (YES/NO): NO